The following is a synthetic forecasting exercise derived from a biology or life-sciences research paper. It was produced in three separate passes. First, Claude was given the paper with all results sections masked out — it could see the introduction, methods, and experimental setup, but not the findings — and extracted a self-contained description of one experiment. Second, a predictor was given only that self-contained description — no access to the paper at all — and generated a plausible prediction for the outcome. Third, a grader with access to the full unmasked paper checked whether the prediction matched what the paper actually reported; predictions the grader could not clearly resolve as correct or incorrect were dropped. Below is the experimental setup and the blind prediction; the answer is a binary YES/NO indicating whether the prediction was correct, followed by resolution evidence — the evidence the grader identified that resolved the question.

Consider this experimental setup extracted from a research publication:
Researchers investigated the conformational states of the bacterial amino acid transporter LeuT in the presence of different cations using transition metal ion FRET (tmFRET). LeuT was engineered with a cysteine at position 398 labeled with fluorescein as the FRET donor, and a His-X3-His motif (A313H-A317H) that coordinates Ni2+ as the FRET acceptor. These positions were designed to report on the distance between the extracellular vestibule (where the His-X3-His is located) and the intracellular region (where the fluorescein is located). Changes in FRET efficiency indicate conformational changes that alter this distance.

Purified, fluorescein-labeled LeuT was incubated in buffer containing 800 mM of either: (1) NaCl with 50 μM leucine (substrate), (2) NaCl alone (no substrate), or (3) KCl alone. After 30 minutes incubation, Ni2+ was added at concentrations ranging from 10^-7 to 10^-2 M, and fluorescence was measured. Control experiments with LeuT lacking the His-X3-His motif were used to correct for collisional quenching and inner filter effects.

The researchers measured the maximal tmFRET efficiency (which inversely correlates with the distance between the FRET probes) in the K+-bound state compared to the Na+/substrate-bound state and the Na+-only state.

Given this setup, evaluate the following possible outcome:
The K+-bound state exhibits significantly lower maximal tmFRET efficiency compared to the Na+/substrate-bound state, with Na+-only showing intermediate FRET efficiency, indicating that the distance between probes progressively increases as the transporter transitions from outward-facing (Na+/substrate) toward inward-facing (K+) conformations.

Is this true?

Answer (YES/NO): NO